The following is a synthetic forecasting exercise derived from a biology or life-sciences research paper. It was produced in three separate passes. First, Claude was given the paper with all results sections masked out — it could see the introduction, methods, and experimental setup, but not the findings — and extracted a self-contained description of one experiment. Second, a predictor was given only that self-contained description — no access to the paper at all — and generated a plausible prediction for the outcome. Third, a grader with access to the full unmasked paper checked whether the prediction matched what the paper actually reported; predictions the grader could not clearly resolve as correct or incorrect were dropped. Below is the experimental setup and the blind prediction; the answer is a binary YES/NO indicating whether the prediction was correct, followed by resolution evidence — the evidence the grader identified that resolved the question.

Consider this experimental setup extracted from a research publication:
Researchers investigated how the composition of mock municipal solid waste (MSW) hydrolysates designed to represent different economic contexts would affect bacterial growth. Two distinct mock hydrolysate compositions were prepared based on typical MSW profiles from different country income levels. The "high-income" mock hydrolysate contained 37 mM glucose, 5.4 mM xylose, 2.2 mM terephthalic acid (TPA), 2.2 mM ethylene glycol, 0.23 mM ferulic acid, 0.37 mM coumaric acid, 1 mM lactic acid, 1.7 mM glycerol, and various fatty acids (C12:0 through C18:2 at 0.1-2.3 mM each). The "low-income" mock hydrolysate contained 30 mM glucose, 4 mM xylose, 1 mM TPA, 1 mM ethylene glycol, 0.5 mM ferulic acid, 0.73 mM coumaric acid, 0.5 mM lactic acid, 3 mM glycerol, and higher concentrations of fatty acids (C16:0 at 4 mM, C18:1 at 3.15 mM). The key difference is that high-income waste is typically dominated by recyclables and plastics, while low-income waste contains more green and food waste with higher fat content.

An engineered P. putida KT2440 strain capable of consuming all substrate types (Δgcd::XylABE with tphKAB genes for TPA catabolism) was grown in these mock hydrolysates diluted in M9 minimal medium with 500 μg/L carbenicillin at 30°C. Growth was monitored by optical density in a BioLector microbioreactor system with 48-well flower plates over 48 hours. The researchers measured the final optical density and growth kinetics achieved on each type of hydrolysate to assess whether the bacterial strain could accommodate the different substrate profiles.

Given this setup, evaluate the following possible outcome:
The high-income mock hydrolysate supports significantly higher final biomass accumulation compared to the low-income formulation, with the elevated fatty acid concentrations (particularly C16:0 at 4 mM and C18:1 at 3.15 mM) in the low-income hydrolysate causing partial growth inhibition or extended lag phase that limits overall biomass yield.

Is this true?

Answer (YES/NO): NO